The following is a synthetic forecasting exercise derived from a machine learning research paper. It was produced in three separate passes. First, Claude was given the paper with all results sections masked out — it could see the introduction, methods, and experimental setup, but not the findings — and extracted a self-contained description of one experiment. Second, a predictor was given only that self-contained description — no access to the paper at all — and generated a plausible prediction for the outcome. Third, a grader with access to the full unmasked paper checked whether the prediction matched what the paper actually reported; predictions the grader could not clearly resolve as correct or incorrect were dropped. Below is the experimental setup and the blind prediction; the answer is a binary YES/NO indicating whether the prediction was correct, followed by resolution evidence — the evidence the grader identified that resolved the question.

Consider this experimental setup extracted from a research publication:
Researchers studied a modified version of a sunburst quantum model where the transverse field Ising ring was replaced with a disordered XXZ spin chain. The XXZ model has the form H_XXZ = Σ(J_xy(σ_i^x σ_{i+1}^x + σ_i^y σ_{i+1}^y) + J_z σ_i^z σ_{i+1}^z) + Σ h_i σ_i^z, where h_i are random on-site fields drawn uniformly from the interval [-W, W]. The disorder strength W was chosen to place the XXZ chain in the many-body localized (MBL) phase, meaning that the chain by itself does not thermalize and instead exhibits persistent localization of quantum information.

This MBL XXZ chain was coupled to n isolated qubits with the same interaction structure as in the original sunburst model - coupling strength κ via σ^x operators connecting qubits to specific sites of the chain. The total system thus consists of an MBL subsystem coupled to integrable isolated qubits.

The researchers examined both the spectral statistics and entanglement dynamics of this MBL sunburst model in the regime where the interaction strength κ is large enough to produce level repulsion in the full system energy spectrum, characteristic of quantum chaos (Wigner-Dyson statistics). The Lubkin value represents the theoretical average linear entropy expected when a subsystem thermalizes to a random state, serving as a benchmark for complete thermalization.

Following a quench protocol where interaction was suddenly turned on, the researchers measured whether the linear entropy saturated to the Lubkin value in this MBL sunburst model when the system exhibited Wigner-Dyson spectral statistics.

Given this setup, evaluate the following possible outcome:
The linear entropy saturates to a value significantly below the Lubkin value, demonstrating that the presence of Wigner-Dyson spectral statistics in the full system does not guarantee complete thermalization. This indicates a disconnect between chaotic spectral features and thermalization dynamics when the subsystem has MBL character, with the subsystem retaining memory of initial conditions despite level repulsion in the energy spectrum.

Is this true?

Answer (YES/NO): YES